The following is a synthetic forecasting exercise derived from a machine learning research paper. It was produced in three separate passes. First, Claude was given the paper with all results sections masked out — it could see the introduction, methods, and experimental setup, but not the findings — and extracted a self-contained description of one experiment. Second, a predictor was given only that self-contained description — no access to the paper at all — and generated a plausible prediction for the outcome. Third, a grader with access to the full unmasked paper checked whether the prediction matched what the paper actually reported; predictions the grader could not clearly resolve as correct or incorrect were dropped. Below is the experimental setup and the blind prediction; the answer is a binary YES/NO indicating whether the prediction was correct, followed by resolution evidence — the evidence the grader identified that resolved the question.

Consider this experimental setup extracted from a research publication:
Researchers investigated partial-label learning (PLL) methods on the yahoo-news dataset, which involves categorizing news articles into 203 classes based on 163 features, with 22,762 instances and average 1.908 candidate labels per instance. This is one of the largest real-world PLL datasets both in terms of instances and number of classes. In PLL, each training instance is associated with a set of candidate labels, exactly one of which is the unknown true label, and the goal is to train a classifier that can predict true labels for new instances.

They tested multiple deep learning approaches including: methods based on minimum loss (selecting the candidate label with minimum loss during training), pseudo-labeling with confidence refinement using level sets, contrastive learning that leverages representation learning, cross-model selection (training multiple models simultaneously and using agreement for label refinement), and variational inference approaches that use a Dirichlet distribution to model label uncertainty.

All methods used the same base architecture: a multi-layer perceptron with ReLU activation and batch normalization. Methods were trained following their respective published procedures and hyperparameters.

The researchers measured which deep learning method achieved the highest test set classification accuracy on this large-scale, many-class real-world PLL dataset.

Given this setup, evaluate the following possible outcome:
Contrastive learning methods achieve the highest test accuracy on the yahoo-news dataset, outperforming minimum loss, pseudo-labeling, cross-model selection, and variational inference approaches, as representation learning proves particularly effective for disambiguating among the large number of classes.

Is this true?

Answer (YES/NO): NO